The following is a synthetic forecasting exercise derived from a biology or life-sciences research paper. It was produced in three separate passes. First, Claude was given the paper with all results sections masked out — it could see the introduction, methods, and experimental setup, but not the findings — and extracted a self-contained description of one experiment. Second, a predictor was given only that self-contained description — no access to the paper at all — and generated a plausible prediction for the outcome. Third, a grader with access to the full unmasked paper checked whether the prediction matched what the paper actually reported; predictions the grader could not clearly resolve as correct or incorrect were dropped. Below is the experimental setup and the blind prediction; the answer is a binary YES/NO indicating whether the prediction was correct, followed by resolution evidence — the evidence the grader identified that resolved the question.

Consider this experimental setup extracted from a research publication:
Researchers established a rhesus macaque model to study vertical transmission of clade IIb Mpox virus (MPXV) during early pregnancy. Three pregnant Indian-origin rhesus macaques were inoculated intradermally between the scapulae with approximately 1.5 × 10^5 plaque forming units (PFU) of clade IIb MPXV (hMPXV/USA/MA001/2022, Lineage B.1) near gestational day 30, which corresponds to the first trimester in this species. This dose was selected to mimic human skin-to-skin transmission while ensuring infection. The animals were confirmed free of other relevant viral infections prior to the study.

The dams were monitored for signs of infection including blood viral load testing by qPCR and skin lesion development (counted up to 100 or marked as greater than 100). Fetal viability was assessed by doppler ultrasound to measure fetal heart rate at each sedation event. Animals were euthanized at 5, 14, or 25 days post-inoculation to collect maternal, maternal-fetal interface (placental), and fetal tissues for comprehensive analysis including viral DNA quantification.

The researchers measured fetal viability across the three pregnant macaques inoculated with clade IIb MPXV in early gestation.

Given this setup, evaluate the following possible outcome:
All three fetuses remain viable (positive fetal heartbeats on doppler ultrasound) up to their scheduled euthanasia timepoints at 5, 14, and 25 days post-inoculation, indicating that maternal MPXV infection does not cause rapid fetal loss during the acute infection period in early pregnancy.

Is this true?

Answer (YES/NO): NO